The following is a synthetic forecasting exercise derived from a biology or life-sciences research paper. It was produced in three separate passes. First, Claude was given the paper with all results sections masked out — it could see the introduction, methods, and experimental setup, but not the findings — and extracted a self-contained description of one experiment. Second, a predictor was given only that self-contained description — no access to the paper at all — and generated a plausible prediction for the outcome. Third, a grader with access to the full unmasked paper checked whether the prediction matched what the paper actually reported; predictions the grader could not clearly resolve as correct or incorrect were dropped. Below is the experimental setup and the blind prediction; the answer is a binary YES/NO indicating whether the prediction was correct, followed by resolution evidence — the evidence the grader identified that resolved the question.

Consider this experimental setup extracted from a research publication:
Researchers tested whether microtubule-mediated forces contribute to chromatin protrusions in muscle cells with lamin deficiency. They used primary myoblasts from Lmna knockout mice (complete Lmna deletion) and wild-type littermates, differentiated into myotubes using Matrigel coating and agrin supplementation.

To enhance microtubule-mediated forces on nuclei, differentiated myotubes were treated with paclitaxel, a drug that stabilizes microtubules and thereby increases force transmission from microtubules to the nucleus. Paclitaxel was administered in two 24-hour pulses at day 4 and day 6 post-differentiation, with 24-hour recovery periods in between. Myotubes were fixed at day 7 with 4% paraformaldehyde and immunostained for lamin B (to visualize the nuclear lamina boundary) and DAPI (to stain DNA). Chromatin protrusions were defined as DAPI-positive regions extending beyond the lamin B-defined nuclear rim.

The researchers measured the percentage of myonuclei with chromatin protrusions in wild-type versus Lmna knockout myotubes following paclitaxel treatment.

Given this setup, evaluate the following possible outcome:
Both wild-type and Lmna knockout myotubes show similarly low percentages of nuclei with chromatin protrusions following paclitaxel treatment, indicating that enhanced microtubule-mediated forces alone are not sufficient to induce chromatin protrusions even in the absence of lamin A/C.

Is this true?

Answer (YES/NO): NO